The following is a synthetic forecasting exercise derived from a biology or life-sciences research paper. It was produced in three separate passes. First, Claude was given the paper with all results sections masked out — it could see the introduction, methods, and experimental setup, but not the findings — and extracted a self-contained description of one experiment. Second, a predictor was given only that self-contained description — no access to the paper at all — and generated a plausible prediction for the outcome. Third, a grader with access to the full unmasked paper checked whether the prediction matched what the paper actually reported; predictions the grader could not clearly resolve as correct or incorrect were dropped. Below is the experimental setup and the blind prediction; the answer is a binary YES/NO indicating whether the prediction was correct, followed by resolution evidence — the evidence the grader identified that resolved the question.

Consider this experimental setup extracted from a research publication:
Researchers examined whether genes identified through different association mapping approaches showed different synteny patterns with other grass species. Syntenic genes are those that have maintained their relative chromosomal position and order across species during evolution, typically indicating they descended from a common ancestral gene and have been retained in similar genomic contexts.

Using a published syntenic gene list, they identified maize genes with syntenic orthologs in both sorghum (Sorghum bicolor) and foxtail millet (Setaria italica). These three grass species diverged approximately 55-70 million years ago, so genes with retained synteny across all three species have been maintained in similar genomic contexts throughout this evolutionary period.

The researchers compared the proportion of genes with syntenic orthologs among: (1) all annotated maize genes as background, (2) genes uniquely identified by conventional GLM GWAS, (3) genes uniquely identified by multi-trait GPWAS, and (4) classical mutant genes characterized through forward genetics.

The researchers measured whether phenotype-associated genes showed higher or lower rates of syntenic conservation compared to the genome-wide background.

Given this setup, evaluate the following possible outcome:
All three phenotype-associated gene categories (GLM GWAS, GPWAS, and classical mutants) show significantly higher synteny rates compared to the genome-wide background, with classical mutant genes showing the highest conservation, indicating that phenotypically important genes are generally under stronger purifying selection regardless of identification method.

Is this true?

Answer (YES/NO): YES